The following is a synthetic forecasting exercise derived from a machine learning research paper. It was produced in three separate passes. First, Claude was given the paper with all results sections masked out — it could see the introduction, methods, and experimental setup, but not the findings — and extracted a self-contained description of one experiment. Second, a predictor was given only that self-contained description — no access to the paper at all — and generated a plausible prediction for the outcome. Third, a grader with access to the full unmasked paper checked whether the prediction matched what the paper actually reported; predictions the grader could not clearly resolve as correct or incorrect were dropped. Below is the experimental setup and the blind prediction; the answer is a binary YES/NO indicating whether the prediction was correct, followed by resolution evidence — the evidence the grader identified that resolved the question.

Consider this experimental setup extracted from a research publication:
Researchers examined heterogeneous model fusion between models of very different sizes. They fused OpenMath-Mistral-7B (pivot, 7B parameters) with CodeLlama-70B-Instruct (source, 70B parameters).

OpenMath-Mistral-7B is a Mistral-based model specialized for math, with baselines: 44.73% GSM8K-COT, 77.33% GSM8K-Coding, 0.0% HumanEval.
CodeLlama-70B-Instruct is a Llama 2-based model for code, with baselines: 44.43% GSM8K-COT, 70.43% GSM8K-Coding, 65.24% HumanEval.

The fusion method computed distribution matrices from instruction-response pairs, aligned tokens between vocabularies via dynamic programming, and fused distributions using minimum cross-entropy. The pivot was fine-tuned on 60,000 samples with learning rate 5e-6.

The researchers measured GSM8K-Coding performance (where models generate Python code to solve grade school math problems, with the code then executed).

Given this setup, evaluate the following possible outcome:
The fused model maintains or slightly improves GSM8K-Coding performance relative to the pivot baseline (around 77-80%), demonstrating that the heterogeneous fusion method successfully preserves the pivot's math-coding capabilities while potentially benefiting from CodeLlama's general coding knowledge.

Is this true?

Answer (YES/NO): YES